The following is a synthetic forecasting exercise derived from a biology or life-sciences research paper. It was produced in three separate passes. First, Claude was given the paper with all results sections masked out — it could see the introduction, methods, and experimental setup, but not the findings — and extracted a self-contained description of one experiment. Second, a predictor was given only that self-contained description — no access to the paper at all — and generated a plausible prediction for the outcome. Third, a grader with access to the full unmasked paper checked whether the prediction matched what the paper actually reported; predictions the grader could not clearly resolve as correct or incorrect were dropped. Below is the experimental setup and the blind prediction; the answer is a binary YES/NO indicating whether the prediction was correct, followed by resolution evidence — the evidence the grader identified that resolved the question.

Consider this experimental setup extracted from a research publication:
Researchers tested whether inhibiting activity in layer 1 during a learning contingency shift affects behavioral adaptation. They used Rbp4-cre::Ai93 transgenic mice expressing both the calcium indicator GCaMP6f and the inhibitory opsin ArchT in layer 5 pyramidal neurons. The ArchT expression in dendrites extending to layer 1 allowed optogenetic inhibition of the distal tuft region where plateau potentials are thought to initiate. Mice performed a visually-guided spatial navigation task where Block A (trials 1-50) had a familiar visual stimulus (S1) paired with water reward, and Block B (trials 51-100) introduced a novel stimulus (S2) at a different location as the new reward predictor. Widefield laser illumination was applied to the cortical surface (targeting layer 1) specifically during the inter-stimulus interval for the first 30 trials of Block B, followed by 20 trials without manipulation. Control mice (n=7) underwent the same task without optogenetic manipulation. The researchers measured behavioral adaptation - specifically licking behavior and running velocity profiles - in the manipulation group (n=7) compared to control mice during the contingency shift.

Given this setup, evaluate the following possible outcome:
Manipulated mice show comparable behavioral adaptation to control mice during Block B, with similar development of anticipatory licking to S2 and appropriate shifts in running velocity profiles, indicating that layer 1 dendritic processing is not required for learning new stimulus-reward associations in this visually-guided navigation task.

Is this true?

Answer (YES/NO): NO